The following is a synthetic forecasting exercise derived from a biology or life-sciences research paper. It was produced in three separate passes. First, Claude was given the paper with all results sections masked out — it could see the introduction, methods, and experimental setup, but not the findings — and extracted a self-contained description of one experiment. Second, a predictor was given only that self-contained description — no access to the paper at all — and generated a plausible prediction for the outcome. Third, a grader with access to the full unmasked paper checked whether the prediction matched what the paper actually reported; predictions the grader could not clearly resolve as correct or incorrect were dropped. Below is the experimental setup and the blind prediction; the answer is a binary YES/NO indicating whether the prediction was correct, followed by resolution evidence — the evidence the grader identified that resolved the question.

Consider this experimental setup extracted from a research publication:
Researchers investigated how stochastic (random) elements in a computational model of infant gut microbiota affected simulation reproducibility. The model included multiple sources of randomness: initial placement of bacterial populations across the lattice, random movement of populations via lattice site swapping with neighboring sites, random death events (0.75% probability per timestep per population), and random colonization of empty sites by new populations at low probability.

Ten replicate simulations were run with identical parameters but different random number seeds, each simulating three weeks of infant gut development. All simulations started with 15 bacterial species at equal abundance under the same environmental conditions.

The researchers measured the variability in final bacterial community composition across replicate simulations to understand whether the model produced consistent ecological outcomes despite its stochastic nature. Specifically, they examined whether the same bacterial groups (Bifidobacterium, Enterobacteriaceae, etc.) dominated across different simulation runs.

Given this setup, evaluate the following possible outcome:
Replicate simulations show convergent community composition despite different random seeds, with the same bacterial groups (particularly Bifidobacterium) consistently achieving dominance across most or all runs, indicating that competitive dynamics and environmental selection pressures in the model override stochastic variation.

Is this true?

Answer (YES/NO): YES